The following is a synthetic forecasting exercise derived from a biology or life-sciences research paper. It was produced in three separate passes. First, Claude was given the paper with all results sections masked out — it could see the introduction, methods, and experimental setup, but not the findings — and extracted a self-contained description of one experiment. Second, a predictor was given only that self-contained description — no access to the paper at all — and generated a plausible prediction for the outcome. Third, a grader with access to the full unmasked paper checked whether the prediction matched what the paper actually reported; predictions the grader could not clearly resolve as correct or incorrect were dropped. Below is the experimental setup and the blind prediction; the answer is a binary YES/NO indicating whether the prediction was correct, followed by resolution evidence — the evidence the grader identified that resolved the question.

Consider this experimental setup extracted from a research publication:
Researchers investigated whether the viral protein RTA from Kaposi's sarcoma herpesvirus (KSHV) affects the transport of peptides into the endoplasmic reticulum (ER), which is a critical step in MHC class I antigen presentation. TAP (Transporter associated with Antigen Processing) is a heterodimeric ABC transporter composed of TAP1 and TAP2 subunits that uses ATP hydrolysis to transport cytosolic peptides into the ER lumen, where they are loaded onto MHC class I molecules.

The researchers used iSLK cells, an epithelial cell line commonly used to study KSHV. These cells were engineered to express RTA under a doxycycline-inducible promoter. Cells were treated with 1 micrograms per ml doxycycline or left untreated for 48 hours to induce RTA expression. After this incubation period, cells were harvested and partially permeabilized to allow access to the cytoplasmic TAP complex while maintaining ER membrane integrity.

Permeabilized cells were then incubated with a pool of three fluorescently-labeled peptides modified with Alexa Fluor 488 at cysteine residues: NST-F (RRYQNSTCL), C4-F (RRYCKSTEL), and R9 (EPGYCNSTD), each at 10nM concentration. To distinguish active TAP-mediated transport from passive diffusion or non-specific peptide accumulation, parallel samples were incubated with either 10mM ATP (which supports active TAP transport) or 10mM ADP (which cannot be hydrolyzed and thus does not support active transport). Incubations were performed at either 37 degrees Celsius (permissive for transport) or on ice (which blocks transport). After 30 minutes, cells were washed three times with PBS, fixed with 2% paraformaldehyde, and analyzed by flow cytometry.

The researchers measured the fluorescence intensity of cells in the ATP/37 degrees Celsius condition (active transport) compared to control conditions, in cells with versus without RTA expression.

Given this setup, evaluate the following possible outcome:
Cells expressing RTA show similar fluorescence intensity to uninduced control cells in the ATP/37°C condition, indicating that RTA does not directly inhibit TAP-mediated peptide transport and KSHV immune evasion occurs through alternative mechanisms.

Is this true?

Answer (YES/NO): NO